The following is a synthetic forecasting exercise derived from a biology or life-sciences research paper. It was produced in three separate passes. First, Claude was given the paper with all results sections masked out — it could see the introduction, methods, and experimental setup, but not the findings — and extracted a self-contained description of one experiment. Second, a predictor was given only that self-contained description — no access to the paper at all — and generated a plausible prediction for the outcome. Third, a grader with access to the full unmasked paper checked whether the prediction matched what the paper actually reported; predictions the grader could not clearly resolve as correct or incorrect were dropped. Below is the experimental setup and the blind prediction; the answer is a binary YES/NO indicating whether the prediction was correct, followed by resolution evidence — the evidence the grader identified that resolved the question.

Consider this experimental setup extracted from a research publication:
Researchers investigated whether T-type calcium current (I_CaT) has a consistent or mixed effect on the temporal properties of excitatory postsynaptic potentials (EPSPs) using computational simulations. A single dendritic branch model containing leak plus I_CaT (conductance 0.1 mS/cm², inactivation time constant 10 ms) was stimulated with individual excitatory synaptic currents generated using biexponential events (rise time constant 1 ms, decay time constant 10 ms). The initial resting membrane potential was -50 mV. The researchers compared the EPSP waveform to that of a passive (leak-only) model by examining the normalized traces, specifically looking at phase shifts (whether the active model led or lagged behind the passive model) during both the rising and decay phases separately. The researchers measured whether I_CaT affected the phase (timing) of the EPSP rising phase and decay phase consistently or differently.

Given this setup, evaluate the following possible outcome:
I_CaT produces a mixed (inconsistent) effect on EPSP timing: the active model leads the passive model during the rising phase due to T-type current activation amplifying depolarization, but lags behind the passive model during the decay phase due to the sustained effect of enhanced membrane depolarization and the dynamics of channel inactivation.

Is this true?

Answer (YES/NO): NO